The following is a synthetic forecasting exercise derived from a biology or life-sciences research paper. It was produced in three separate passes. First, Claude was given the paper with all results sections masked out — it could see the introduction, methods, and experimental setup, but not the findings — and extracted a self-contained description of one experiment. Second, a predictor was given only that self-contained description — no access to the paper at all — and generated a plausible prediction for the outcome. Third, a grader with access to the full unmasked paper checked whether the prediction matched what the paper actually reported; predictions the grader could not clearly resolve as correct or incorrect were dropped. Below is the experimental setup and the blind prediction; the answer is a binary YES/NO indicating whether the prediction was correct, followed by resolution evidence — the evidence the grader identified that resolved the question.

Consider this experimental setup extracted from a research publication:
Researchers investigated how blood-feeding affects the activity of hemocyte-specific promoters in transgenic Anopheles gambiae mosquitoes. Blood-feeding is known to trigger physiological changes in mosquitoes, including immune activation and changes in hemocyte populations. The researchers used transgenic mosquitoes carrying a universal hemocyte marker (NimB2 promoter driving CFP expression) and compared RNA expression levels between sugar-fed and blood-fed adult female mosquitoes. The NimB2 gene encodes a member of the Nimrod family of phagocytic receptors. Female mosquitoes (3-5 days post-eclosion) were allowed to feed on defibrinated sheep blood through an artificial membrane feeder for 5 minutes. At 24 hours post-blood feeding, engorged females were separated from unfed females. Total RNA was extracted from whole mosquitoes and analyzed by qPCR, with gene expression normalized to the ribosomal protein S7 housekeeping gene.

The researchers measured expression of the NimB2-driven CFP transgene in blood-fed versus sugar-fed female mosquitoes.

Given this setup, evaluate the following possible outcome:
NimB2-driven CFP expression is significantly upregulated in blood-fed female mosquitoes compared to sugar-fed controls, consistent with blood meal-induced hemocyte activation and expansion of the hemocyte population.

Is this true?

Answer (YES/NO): NO